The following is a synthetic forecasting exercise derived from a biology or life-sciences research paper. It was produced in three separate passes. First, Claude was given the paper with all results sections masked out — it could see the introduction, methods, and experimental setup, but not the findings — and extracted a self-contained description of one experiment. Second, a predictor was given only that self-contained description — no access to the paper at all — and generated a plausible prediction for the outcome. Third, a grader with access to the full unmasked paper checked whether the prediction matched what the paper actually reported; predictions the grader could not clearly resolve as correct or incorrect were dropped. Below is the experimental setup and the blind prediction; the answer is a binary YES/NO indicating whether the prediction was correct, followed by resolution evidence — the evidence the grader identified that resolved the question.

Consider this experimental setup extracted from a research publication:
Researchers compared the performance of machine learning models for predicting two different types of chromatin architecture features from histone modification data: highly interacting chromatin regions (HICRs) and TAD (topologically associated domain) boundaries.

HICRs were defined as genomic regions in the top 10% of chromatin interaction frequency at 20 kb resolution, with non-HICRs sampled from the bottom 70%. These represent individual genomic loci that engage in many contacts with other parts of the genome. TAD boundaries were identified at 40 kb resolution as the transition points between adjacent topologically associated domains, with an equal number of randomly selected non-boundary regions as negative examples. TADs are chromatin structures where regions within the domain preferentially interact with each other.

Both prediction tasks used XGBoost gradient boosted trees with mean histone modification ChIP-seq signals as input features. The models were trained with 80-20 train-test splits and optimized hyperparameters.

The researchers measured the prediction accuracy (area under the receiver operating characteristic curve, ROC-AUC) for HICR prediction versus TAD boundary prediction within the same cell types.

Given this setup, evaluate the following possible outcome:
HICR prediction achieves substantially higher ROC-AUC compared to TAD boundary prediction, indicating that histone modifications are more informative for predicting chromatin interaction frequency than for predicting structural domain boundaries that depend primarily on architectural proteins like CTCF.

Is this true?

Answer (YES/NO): YES